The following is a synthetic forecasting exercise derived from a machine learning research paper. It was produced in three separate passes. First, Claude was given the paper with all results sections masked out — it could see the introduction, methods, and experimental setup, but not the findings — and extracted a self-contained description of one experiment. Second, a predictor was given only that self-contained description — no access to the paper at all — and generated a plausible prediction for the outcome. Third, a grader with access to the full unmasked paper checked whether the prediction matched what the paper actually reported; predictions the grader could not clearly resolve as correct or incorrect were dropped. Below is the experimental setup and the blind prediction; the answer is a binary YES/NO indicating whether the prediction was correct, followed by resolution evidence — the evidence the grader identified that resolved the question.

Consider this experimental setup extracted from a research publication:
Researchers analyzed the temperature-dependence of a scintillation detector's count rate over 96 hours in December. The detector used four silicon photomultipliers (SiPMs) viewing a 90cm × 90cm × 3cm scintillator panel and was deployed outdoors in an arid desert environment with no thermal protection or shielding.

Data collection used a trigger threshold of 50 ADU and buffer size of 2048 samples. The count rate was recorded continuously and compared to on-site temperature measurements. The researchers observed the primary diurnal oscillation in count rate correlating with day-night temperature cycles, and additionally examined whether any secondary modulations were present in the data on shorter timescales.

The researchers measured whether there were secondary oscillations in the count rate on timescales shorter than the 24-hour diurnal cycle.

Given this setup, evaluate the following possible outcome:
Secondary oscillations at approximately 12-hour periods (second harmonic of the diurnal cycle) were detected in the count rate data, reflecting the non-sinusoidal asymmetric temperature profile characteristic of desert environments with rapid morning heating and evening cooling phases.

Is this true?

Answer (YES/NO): NO